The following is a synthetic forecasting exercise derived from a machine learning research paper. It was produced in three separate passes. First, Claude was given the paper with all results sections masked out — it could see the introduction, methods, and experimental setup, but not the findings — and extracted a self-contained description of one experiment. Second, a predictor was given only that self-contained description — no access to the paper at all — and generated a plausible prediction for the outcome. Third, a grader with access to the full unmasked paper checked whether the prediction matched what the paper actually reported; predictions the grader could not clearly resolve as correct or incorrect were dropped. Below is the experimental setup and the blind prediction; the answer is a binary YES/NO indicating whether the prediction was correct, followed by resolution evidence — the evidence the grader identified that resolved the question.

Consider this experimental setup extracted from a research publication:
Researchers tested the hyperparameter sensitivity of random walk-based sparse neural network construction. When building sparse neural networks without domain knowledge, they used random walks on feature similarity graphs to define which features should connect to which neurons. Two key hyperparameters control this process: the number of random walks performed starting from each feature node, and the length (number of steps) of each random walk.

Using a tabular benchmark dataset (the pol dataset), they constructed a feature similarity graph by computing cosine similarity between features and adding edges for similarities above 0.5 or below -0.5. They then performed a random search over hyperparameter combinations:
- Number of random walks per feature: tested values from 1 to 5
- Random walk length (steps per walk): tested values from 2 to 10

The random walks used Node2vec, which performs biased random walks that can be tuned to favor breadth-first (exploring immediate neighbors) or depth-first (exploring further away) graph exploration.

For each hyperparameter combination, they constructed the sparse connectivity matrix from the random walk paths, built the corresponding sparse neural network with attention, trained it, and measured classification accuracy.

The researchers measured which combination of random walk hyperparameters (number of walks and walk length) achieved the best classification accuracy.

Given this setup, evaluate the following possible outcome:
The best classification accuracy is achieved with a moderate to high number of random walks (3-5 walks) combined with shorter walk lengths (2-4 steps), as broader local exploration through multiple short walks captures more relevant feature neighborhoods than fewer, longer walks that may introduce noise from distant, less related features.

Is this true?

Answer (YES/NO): NO